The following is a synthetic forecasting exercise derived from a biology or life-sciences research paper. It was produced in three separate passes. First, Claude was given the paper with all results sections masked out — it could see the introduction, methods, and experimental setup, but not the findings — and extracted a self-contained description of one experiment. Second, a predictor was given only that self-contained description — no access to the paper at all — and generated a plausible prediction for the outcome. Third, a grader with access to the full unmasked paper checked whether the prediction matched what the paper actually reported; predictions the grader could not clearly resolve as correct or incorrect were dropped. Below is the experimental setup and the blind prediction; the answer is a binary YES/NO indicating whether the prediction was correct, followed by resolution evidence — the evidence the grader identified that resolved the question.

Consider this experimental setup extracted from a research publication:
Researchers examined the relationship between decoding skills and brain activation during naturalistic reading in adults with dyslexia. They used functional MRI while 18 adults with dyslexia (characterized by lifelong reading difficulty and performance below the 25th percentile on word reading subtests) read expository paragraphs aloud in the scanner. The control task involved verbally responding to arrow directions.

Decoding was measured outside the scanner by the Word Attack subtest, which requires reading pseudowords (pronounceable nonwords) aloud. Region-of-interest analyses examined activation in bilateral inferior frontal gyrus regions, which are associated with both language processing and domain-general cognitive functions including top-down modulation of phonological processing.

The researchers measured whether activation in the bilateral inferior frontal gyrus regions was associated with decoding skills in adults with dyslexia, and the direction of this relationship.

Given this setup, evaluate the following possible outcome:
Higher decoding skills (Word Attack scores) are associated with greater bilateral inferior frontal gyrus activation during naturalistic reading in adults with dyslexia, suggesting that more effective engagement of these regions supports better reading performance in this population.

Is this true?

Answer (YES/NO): NO